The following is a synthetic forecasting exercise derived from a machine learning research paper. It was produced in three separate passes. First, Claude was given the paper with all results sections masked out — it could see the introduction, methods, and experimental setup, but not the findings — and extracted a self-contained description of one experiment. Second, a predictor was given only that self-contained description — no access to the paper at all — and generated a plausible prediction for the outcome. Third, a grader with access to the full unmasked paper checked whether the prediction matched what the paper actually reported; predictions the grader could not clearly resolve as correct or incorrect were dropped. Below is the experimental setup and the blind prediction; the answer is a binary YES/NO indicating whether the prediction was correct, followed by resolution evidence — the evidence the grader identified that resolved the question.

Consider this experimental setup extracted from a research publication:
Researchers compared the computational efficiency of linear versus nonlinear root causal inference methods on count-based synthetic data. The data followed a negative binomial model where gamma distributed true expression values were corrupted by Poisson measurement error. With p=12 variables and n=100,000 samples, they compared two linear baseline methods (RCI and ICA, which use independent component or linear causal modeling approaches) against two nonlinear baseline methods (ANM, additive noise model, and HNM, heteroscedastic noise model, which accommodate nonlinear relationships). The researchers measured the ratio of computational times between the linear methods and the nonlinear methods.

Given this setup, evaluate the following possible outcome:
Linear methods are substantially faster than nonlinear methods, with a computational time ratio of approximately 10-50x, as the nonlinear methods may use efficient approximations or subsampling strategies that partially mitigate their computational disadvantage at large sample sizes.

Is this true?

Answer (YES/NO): NO